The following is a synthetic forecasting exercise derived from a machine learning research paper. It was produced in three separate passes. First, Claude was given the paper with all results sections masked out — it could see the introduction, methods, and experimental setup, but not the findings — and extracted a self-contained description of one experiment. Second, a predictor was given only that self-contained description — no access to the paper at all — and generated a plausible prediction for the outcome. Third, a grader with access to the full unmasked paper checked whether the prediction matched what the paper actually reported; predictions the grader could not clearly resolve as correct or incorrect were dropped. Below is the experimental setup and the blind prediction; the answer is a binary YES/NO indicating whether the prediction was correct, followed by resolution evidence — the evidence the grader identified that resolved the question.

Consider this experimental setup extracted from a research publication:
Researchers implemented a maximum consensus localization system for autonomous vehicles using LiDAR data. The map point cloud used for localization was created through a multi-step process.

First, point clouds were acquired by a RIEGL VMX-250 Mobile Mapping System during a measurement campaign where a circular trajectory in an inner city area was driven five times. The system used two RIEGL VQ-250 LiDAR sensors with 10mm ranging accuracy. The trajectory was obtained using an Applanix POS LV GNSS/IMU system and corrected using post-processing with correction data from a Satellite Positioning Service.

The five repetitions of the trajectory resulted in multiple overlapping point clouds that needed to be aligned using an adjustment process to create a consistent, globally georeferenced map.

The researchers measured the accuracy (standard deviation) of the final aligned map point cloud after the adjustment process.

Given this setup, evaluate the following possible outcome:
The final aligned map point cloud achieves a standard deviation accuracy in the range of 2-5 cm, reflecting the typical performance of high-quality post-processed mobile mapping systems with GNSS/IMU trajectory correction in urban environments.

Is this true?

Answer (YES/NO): NO